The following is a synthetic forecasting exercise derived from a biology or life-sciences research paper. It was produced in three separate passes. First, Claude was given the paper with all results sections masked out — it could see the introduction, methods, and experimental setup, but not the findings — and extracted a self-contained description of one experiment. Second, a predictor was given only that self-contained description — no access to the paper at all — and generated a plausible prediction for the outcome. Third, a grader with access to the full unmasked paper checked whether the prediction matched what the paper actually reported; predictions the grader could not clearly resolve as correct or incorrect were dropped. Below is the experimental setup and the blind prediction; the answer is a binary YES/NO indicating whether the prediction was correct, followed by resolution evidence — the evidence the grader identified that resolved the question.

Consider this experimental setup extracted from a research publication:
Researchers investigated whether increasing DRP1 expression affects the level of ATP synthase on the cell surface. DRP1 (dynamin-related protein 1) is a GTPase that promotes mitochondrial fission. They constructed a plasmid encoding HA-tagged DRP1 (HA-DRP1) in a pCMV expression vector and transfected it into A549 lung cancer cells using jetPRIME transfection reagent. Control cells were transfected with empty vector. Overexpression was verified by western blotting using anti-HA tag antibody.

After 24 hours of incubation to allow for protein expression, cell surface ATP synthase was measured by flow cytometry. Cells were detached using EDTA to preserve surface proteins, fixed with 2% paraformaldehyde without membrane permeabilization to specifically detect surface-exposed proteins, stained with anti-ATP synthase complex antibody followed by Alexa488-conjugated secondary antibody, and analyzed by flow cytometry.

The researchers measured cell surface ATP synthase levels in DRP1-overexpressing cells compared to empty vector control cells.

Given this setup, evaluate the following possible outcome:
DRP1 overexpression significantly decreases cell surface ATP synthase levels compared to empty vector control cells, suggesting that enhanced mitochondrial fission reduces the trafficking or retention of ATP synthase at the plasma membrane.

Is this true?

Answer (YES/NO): NO